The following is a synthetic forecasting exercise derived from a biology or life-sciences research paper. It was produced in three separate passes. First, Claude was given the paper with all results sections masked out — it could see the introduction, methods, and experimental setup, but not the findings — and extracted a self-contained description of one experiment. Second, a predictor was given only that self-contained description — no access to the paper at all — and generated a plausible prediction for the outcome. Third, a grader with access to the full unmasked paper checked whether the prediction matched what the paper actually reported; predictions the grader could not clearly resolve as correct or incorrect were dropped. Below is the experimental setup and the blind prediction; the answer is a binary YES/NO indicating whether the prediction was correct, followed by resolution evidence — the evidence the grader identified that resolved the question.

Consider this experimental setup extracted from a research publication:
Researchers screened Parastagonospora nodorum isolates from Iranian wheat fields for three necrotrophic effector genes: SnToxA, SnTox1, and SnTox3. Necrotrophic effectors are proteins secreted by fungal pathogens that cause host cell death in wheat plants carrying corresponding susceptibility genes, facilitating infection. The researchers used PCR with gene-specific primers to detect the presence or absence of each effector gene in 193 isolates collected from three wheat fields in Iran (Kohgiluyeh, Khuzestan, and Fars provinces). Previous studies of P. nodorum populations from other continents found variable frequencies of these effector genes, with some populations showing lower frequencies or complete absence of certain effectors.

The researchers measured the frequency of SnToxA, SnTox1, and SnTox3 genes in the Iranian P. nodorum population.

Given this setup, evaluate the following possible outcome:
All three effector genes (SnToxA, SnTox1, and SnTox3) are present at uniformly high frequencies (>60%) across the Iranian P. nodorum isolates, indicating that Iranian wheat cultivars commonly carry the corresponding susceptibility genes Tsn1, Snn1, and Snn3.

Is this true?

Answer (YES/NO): YES